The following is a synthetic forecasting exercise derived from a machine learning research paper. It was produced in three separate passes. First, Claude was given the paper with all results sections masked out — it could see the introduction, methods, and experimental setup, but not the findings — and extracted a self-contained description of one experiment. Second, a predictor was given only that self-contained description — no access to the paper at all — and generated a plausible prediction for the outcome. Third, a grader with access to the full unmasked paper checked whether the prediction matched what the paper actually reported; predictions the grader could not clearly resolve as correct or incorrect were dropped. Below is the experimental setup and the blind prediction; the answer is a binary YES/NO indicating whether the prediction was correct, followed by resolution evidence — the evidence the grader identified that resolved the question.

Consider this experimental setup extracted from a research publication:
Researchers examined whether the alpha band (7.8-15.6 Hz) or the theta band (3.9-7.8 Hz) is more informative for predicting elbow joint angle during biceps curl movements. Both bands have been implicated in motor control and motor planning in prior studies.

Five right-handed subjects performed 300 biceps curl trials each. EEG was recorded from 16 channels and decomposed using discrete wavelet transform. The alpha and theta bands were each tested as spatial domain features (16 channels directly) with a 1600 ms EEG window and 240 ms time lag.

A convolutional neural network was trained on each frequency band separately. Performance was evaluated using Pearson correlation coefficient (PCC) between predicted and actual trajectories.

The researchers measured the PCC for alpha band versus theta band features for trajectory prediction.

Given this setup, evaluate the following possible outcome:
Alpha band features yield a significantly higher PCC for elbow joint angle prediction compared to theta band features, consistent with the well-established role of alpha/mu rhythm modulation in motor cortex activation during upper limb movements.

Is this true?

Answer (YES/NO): NO